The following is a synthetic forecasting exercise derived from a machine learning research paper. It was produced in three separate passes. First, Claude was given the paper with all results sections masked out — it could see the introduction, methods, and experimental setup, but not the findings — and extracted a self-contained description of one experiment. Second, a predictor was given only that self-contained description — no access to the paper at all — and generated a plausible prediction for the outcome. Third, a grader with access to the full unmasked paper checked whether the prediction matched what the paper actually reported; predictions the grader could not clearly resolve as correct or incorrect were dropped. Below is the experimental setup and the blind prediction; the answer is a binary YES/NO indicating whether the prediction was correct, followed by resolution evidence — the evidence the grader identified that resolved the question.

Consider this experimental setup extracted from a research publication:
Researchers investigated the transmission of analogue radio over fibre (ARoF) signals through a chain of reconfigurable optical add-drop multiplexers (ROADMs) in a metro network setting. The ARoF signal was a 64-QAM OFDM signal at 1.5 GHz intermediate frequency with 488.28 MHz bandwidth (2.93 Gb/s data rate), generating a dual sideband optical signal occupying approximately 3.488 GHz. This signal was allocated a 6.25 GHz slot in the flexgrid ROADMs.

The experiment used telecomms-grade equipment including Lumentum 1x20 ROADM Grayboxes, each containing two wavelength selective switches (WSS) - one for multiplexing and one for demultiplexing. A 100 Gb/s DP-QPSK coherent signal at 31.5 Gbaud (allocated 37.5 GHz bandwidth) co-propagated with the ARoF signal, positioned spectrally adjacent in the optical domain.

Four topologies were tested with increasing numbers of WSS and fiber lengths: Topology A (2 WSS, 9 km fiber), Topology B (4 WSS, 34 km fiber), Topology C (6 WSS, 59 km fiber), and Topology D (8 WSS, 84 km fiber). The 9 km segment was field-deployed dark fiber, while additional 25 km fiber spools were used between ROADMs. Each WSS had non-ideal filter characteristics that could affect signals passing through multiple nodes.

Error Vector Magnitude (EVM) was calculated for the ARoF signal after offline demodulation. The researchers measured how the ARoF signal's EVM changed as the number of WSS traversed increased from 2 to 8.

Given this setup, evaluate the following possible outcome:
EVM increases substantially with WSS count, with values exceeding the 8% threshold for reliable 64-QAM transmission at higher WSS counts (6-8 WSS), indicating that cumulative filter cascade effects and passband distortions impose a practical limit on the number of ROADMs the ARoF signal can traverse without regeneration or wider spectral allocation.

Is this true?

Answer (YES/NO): YES